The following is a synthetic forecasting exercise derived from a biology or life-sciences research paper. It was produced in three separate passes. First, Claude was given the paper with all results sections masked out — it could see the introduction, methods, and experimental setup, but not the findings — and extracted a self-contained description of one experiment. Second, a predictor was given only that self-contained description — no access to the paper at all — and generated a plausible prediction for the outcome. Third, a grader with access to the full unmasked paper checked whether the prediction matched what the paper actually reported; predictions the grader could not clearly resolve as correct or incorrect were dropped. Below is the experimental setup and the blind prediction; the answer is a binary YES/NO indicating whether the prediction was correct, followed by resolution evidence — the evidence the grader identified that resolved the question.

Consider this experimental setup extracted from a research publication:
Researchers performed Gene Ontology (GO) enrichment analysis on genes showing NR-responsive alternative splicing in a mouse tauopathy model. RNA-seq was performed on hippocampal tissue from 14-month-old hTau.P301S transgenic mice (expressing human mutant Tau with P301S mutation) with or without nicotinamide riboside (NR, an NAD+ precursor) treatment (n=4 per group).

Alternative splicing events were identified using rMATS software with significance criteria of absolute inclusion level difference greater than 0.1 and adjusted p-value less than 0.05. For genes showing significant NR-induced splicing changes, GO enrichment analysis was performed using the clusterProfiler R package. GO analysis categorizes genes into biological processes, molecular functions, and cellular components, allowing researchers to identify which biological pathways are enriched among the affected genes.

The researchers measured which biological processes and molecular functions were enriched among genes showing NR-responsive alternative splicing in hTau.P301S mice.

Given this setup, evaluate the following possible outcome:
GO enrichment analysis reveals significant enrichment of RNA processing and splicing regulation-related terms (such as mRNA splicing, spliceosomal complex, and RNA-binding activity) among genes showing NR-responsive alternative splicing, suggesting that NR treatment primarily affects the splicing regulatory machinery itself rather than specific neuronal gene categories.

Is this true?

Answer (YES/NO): NO